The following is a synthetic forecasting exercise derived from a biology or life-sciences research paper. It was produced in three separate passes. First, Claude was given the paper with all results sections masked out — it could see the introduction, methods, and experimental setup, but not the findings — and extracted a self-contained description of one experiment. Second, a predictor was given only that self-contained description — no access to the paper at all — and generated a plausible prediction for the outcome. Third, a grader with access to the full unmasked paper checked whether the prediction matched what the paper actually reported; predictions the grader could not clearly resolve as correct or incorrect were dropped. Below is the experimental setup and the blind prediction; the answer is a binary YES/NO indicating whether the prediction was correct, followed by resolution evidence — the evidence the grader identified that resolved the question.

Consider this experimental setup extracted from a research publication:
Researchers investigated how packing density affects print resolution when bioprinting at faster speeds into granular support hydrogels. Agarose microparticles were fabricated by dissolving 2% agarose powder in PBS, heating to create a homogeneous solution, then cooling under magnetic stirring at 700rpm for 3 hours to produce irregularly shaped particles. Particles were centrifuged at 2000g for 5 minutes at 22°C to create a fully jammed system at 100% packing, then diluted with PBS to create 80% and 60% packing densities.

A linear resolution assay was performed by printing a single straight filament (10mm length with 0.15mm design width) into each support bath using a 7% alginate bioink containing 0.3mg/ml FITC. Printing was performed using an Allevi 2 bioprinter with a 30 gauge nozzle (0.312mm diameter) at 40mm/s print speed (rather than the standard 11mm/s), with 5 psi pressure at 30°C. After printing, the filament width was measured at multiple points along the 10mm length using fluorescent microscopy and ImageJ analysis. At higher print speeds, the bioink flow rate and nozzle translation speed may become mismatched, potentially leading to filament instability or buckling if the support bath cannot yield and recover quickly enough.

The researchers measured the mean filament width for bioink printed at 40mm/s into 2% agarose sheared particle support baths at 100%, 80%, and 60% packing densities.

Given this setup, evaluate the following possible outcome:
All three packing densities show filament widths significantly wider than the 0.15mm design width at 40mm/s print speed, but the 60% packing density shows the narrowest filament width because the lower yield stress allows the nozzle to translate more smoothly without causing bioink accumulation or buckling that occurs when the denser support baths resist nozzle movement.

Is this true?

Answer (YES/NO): NO